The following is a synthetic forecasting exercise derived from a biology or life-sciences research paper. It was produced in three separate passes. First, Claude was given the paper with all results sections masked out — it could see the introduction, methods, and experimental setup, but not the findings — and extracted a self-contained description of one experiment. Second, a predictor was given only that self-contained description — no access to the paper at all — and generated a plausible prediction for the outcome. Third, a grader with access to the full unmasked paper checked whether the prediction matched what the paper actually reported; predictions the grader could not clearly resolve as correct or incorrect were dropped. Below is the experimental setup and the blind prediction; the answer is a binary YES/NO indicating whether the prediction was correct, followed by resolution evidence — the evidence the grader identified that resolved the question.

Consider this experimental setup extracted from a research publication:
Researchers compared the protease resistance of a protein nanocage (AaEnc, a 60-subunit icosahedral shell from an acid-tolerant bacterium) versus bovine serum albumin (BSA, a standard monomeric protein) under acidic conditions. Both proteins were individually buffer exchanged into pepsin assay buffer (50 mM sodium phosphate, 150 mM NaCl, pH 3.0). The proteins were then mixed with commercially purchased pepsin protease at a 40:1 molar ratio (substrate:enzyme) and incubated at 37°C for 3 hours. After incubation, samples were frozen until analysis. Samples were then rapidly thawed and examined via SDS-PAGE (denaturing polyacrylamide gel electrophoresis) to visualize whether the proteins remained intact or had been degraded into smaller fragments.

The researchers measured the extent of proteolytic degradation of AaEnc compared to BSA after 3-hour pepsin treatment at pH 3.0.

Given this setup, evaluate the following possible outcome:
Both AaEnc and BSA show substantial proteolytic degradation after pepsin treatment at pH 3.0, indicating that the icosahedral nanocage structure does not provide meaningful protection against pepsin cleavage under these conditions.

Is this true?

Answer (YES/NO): NO